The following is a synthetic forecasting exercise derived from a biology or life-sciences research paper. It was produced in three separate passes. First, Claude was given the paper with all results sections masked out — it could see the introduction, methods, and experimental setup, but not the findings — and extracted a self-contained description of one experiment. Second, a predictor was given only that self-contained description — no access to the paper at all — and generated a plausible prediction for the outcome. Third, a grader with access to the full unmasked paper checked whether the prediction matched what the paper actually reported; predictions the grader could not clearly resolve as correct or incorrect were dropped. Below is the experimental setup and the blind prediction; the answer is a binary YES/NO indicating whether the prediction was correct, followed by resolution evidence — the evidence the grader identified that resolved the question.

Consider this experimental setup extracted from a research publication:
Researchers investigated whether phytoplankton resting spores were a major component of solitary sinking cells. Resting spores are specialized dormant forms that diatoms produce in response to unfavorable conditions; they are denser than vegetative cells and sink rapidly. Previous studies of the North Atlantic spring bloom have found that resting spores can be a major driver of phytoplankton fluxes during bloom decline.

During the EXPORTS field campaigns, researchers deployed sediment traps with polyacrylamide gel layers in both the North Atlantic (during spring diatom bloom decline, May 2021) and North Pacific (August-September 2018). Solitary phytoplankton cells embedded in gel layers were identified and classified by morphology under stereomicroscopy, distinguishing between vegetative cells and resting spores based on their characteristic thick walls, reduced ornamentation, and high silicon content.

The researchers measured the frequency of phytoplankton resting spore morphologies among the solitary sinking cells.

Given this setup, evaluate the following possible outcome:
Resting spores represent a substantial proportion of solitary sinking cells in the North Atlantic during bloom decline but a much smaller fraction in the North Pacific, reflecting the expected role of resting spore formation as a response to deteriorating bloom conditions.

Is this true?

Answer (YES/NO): NO